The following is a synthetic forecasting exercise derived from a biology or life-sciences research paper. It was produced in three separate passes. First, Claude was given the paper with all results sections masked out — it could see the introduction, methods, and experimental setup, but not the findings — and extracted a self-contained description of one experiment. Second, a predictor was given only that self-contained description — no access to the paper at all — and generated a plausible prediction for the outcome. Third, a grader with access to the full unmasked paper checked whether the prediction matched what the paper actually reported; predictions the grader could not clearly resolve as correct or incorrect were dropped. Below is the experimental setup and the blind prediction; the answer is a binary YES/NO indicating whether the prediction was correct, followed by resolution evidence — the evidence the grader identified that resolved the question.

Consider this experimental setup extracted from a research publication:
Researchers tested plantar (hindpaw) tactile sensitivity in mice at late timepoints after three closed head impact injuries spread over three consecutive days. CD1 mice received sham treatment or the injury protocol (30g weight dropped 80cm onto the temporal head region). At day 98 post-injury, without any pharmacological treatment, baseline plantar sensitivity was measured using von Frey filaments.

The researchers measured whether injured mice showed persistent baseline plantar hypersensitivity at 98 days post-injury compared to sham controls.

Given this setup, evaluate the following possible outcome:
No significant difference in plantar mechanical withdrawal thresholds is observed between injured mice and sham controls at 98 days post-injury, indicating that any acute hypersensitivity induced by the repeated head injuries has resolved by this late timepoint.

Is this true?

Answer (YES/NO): YES